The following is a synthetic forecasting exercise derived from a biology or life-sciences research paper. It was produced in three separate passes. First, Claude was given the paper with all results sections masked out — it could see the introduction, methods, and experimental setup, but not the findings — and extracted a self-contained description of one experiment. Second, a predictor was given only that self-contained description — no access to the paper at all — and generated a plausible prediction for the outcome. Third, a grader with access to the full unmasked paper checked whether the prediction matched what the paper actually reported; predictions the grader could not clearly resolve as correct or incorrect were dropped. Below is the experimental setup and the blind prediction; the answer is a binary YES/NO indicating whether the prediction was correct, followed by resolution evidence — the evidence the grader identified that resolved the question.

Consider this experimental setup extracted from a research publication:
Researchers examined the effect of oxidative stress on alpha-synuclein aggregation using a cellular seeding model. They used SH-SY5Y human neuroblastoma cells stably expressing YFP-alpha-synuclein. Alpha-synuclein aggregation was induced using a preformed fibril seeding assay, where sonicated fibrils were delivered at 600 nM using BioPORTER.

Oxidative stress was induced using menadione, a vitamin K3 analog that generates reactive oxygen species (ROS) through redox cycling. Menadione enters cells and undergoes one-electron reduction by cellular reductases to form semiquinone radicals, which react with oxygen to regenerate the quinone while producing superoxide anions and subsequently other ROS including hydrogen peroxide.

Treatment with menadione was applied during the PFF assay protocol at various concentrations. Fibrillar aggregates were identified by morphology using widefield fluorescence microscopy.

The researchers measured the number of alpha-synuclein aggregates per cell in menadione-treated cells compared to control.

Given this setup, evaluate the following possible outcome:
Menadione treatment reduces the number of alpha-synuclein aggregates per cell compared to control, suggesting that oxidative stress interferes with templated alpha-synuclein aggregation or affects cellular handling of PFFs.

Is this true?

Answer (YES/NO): NO